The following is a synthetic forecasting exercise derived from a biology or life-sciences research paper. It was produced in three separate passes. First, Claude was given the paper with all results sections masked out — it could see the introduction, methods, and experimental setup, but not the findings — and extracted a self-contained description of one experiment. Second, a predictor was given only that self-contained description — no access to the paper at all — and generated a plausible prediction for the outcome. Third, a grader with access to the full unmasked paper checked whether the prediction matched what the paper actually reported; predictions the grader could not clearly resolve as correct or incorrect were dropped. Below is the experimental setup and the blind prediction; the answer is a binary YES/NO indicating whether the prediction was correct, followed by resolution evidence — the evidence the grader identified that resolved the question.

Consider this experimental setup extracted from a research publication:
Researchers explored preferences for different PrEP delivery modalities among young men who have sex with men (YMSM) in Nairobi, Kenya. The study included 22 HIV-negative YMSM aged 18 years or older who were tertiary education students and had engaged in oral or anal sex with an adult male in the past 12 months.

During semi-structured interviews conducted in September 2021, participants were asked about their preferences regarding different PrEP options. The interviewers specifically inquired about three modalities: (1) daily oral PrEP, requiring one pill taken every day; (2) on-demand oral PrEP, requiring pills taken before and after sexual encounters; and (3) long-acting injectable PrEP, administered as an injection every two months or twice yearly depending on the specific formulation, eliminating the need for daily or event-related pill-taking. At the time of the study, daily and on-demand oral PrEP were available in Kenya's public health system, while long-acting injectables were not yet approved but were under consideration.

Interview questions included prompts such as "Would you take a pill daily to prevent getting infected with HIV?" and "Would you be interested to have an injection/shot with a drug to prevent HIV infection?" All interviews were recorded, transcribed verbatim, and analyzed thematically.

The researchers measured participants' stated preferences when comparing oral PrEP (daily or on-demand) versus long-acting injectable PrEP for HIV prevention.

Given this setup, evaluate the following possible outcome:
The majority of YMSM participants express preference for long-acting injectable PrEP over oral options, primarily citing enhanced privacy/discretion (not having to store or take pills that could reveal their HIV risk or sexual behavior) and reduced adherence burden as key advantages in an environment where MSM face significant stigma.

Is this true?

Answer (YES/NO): YES